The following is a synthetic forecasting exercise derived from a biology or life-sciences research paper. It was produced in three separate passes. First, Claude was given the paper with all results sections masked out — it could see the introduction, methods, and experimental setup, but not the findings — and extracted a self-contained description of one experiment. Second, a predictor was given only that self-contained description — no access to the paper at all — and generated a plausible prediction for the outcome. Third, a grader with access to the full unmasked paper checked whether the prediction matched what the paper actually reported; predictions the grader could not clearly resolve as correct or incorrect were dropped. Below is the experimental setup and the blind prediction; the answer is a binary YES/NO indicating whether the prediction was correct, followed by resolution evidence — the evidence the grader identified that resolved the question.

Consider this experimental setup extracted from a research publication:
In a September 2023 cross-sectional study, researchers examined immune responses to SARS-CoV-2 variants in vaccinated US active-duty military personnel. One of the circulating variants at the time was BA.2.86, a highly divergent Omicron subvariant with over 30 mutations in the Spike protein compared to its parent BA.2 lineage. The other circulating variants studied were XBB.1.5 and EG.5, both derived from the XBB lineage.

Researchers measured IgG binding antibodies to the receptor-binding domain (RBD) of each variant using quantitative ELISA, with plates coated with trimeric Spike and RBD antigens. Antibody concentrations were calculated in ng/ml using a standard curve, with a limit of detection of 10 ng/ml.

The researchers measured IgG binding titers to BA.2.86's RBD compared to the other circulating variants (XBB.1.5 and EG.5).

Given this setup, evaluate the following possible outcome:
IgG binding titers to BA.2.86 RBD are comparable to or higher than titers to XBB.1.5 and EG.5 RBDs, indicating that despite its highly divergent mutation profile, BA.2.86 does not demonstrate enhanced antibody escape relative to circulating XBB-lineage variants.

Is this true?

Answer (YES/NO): NO